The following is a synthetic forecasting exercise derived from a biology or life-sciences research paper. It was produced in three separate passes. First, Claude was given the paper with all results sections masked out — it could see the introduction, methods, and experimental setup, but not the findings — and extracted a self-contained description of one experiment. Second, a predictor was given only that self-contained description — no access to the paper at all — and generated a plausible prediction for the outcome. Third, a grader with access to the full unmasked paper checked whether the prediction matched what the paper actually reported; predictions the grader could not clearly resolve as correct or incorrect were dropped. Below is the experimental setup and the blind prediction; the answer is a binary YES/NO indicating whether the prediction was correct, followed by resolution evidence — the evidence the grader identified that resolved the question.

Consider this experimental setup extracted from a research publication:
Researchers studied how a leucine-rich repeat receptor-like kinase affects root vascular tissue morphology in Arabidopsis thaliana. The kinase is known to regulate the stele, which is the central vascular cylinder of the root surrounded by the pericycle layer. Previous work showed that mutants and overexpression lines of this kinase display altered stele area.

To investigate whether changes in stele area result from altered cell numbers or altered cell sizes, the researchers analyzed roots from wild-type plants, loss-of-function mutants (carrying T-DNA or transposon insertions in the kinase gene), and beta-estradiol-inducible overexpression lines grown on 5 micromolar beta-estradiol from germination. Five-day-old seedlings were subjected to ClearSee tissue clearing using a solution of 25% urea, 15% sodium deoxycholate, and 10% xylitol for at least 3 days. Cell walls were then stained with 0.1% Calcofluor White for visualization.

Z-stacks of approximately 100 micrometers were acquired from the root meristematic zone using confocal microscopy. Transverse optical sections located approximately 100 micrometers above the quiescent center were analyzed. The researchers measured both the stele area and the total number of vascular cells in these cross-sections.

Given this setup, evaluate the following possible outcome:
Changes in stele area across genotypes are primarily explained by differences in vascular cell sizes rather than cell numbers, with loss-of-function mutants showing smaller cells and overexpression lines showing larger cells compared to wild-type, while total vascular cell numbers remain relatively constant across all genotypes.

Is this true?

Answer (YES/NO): NO